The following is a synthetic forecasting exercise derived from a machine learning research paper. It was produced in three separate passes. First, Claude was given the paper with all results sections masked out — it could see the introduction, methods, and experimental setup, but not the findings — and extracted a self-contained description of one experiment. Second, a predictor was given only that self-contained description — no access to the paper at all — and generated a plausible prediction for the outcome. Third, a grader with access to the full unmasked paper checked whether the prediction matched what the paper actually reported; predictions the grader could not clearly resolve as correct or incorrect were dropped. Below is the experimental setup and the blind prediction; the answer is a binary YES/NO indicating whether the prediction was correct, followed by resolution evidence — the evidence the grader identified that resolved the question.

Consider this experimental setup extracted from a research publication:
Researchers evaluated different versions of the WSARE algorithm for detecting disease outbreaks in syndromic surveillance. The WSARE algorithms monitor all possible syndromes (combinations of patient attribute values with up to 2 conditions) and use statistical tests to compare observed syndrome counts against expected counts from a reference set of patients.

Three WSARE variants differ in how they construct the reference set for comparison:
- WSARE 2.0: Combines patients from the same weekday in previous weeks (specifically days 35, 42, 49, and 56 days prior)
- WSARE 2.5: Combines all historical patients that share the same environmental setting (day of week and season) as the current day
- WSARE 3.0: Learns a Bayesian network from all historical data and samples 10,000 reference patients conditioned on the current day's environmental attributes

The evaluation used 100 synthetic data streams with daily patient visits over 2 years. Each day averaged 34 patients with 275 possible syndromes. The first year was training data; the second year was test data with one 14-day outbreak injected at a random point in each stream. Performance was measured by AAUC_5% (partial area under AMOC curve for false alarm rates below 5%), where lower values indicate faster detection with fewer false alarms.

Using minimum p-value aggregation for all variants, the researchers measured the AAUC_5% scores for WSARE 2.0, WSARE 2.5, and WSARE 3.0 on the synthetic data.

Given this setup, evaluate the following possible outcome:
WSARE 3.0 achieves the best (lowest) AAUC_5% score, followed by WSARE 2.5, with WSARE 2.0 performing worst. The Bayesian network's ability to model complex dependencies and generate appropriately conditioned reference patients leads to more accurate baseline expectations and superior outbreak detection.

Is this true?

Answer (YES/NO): YES